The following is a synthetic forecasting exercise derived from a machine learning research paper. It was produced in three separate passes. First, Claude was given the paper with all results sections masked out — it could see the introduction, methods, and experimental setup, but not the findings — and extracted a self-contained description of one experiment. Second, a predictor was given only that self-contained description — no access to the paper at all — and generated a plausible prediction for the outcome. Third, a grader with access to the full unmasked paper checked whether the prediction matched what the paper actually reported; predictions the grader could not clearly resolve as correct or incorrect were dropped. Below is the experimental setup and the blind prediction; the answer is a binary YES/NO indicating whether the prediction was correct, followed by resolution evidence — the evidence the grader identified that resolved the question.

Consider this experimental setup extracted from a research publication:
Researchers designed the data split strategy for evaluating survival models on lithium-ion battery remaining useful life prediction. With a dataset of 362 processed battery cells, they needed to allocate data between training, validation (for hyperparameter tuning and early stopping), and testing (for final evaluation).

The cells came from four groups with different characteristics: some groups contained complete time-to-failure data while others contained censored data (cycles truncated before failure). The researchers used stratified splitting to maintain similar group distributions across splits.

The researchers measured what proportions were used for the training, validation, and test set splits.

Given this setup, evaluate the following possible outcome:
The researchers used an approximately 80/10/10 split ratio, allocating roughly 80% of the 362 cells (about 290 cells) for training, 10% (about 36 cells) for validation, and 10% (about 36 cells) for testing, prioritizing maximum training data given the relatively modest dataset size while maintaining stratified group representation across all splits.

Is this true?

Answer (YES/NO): NO